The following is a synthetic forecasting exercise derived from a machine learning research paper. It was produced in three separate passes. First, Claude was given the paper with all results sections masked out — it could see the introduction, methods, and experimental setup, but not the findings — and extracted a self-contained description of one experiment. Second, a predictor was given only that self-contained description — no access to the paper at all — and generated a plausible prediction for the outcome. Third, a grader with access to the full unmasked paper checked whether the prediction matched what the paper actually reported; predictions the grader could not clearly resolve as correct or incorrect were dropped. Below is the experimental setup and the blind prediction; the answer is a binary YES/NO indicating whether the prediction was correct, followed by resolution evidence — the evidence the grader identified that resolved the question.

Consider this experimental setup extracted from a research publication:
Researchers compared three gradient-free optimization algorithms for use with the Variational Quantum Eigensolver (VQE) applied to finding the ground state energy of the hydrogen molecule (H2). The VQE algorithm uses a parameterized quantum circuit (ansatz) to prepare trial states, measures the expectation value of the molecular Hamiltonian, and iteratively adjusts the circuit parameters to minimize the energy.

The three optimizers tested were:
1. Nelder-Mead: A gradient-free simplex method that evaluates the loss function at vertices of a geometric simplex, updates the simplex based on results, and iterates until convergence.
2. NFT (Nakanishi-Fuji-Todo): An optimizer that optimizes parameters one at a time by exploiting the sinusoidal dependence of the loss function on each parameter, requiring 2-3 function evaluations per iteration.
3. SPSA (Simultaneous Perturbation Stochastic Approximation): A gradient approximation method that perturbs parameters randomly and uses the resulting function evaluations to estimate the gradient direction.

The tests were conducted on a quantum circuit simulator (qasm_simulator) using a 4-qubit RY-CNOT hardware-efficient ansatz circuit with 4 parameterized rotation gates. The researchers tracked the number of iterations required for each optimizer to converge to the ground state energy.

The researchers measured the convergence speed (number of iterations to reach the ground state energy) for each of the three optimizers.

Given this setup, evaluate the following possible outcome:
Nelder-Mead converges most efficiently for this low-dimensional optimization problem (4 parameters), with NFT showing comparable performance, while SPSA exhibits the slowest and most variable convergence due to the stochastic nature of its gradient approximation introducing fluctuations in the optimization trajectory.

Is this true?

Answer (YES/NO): NO